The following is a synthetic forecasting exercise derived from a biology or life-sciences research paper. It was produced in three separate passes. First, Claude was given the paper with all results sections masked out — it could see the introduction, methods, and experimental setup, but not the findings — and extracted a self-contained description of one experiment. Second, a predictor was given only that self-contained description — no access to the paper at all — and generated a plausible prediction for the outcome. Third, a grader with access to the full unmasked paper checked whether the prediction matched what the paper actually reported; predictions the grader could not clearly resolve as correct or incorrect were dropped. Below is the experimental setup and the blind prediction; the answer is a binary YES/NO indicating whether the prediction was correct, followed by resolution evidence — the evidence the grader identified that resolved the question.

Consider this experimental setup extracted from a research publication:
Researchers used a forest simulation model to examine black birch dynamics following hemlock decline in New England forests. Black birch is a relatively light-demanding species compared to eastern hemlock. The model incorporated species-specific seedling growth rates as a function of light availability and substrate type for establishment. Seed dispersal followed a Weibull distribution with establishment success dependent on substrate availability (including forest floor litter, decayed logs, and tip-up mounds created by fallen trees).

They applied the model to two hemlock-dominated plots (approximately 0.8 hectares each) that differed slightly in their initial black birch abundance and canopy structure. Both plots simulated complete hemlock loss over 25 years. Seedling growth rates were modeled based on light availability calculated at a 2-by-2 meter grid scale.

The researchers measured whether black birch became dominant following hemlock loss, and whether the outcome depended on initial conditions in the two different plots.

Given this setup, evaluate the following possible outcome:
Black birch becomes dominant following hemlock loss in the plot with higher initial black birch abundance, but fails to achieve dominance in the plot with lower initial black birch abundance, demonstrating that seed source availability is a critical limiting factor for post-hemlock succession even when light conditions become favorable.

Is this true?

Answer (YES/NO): NO